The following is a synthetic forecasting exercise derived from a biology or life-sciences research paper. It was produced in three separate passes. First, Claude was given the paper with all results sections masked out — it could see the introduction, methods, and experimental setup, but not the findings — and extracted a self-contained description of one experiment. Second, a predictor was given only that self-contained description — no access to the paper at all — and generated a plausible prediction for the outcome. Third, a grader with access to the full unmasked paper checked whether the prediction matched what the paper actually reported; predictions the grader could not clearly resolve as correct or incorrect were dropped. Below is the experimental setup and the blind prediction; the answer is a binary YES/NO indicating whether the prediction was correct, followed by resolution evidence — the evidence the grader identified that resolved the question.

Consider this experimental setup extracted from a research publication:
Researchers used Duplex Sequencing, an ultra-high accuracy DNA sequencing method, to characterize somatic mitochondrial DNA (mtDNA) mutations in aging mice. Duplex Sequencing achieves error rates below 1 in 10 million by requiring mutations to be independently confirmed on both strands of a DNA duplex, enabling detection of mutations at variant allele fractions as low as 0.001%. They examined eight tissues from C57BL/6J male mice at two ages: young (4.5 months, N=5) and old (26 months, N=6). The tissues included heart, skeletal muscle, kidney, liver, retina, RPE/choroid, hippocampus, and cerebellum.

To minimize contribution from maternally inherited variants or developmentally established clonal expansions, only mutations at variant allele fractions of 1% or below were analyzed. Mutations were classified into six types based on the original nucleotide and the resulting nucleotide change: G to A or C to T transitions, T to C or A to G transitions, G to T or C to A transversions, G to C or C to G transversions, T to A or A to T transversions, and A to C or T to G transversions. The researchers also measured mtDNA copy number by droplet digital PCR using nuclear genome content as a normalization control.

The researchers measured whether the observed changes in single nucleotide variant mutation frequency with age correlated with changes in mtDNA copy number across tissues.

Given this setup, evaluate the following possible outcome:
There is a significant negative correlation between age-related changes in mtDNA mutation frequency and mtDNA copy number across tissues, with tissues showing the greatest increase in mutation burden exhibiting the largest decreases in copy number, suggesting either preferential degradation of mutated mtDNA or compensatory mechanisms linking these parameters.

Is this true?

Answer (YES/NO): NO